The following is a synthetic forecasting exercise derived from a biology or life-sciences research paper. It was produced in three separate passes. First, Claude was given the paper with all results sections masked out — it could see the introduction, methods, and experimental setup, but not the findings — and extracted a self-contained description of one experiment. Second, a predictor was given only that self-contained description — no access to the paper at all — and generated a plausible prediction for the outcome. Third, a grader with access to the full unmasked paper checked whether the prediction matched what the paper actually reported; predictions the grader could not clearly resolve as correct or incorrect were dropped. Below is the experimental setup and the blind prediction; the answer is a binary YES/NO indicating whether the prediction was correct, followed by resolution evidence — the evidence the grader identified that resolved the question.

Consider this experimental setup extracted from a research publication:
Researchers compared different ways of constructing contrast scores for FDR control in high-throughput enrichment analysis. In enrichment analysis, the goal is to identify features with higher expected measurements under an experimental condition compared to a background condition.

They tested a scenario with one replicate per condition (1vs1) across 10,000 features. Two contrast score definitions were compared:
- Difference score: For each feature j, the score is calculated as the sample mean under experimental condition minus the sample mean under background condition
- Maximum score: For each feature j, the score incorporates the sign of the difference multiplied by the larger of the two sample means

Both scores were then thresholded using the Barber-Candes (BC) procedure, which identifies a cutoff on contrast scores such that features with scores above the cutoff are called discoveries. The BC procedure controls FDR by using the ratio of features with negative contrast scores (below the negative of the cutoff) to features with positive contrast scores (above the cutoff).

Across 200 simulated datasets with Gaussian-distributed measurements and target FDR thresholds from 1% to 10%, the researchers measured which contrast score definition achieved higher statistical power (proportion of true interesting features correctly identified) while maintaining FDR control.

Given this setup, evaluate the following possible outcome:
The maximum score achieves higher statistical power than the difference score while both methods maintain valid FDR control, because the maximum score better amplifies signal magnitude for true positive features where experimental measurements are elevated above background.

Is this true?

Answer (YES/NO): NO